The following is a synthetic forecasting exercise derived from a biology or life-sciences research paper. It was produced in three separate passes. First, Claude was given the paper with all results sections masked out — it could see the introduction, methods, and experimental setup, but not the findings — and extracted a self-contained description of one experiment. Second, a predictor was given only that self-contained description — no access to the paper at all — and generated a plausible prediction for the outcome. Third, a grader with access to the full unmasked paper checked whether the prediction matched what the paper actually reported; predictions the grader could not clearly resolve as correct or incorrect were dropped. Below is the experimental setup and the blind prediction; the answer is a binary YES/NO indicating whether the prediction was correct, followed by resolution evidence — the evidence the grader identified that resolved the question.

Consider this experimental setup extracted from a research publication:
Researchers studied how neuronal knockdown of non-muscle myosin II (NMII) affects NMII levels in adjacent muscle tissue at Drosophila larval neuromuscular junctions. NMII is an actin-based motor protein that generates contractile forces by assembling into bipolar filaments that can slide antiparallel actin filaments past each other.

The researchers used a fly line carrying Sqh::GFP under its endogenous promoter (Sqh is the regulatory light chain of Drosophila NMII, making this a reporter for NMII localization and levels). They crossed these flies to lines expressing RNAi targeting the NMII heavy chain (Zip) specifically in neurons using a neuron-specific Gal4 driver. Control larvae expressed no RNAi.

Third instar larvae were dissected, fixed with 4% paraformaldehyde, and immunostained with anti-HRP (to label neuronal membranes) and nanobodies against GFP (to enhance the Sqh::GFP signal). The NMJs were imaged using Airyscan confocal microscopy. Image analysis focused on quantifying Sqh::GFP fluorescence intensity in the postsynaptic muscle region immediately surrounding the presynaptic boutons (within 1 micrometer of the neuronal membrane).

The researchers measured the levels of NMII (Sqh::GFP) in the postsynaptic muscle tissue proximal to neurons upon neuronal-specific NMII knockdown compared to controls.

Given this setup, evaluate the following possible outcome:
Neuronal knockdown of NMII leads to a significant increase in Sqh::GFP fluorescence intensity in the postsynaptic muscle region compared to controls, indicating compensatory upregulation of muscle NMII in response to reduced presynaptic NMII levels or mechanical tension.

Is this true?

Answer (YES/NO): NO